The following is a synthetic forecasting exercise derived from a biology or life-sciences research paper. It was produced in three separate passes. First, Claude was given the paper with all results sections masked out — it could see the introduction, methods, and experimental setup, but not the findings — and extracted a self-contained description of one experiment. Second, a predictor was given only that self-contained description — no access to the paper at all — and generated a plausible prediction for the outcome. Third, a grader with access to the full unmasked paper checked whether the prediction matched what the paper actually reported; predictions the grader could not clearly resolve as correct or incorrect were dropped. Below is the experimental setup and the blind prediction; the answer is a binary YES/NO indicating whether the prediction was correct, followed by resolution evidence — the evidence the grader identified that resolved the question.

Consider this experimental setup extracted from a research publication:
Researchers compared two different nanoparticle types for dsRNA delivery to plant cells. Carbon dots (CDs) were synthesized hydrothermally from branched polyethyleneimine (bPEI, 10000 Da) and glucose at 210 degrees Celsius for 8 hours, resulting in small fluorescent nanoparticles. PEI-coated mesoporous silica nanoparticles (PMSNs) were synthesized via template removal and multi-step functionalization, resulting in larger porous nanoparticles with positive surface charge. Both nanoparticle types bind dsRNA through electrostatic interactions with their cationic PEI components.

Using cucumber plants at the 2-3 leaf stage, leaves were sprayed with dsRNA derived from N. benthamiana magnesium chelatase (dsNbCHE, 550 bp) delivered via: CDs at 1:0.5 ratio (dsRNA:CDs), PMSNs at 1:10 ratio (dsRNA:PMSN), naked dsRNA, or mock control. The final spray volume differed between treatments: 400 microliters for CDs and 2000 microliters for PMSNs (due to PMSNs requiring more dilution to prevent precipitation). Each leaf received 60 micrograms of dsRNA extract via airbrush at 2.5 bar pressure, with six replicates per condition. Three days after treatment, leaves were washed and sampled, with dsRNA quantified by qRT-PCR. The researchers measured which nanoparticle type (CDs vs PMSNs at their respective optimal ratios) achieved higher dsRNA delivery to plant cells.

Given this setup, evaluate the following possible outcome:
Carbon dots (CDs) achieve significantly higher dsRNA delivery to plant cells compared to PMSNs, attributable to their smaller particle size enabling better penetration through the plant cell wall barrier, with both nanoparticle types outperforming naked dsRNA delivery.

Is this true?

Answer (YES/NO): NO